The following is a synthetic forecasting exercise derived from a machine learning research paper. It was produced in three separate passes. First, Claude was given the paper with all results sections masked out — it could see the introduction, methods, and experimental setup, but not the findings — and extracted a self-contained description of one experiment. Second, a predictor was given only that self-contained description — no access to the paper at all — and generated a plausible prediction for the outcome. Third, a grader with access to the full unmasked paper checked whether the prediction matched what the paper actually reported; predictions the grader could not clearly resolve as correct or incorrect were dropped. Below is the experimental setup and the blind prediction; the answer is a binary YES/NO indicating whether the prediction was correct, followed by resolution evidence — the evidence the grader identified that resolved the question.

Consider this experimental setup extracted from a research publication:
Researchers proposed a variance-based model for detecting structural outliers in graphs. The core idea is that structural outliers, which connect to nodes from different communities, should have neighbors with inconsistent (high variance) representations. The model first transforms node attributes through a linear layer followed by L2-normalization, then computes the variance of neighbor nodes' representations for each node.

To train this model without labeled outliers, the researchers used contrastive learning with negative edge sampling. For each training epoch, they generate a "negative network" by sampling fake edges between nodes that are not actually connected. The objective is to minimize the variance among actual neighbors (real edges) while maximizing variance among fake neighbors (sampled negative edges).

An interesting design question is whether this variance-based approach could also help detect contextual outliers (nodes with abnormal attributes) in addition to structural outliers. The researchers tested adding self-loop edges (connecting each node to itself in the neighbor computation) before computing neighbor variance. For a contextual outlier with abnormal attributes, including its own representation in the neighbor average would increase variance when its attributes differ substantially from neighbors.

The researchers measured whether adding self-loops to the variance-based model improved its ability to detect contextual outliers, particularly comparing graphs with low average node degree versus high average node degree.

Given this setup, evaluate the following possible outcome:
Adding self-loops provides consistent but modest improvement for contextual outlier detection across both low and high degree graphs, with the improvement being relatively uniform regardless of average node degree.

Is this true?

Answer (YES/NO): NO